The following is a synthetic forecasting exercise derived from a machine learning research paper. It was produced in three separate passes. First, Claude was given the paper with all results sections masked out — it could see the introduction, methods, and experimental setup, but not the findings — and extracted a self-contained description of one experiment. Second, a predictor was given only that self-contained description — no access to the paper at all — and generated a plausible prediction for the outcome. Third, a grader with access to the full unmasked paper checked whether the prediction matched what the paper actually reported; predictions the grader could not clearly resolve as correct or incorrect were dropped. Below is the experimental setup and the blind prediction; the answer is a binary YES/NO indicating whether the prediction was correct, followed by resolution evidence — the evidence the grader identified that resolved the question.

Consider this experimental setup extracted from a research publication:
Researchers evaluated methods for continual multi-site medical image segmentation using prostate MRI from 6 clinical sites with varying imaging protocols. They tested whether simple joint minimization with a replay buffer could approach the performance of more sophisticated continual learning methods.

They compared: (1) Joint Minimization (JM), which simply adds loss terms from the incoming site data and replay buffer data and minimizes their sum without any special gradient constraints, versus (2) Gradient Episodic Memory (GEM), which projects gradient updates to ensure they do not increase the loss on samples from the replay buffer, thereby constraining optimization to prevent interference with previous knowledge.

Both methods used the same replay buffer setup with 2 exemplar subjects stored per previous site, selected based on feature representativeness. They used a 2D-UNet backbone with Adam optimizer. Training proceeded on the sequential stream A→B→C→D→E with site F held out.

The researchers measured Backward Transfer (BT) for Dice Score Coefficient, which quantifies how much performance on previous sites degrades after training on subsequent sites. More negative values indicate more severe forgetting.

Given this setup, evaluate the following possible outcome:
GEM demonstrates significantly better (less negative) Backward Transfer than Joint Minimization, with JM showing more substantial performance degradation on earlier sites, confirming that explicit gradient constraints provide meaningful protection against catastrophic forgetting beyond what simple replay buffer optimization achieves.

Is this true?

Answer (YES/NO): YES